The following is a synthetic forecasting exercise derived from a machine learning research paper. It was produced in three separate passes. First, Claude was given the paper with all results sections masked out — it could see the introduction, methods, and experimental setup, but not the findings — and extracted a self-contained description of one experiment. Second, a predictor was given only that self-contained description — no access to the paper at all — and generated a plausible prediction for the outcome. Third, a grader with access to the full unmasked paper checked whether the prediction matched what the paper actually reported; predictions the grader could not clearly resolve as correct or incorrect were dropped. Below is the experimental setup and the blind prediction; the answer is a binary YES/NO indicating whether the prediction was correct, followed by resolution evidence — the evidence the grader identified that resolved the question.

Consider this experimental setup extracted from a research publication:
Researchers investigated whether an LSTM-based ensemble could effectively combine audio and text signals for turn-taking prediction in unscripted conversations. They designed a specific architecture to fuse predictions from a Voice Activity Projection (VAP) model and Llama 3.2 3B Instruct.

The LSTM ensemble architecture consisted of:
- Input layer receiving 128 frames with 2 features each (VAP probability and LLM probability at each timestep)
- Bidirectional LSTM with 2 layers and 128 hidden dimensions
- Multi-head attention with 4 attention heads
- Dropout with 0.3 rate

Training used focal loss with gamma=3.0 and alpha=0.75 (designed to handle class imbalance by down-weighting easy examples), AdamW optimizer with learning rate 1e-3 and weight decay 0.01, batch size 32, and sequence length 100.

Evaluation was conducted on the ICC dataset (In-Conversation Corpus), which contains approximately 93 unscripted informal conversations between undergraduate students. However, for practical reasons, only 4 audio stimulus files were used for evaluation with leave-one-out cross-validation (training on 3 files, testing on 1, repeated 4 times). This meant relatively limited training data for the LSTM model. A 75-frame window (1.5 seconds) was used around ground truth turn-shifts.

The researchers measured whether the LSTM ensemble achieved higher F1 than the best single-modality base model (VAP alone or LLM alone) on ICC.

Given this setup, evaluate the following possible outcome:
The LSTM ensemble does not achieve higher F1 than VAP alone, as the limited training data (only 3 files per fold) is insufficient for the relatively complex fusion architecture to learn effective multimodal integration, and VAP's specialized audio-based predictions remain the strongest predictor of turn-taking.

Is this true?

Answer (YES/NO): NO